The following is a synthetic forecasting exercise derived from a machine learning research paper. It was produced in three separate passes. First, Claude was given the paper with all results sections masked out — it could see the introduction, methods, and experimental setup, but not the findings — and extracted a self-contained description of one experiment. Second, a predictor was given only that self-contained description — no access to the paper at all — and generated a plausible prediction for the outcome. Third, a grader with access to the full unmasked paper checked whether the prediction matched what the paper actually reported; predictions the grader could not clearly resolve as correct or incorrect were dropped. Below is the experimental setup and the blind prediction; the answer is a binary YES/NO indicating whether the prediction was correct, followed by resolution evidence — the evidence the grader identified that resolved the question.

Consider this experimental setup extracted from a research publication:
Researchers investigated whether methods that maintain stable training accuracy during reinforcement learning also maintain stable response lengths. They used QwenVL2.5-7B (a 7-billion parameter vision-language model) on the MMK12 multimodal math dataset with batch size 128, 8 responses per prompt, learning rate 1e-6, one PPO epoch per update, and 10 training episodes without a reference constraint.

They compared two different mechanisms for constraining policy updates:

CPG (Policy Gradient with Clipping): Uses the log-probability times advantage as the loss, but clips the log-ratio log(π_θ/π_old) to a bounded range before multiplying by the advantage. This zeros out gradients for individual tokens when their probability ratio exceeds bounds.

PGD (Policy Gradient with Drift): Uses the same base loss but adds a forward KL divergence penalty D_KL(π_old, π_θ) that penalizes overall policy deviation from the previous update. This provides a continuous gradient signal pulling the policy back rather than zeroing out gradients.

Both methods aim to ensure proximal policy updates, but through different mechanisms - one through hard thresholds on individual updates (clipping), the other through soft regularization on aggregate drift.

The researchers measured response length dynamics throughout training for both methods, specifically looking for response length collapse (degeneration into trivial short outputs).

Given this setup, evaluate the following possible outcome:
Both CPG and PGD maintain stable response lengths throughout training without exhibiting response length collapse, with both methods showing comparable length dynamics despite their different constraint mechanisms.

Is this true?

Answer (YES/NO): NO